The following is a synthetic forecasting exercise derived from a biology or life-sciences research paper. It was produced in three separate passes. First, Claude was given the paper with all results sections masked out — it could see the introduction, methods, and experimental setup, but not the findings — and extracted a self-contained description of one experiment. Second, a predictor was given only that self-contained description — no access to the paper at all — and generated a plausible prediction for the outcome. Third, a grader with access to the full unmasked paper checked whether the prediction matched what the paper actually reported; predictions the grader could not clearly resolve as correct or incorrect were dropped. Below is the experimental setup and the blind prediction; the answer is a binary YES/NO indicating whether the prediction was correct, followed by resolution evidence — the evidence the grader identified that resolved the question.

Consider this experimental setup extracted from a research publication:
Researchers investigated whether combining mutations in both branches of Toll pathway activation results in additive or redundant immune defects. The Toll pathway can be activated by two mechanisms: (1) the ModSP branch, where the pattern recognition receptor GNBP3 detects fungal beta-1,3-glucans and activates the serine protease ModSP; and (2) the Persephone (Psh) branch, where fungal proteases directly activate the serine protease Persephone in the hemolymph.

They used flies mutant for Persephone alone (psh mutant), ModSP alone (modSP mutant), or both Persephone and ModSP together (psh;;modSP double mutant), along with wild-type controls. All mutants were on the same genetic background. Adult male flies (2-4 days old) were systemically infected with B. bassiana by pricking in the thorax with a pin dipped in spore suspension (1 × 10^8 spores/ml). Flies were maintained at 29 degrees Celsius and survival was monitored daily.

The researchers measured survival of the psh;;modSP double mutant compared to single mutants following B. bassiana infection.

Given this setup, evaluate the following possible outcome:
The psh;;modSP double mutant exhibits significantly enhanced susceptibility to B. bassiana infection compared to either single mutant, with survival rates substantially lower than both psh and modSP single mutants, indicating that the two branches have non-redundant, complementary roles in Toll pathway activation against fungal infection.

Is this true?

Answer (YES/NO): YES